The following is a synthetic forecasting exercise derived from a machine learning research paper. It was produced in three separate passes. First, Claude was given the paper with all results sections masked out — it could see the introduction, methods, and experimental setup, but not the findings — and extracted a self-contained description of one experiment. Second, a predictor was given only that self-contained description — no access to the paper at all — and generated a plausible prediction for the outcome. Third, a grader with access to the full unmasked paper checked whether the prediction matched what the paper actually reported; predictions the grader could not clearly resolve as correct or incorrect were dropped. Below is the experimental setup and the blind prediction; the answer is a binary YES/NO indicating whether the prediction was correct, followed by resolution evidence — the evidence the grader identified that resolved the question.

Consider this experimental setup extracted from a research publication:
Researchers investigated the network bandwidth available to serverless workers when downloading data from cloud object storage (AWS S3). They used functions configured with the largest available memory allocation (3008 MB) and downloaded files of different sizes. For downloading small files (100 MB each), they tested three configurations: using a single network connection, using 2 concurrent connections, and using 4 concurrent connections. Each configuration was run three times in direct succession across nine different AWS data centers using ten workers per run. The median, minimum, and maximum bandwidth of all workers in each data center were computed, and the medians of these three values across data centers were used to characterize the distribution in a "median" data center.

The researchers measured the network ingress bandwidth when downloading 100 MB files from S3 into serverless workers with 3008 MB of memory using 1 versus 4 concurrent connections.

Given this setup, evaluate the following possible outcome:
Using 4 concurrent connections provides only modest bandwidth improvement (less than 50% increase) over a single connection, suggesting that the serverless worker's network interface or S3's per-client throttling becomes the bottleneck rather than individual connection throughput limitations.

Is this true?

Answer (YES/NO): NO